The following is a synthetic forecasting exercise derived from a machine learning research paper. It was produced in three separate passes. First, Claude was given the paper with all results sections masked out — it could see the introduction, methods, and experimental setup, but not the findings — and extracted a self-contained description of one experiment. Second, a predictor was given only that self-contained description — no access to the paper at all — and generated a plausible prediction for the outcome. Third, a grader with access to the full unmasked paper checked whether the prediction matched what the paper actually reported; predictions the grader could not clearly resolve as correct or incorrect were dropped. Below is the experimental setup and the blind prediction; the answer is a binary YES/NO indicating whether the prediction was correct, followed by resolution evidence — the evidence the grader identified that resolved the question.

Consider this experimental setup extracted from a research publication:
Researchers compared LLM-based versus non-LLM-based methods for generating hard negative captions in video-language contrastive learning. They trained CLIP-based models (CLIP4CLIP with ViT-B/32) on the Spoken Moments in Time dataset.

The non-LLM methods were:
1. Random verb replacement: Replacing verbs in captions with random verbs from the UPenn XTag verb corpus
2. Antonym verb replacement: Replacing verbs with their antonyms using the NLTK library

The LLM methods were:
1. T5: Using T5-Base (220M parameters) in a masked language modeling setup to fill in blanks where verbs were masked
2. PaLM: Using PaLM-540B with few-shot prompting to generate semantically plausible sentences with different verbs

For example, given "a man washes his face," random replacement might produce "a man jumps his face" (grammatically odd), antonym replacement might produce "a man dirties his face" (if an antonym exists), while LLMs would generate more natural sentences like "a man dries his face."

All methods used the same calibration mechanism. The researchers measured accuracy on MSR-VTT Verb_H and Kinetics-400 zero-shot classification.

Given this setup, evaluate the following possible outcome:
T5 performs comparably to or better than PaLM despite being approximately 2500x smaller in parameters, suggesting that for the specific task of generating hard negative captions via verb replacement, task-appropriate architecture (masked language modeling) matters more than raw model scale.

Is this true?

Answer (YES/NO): NO